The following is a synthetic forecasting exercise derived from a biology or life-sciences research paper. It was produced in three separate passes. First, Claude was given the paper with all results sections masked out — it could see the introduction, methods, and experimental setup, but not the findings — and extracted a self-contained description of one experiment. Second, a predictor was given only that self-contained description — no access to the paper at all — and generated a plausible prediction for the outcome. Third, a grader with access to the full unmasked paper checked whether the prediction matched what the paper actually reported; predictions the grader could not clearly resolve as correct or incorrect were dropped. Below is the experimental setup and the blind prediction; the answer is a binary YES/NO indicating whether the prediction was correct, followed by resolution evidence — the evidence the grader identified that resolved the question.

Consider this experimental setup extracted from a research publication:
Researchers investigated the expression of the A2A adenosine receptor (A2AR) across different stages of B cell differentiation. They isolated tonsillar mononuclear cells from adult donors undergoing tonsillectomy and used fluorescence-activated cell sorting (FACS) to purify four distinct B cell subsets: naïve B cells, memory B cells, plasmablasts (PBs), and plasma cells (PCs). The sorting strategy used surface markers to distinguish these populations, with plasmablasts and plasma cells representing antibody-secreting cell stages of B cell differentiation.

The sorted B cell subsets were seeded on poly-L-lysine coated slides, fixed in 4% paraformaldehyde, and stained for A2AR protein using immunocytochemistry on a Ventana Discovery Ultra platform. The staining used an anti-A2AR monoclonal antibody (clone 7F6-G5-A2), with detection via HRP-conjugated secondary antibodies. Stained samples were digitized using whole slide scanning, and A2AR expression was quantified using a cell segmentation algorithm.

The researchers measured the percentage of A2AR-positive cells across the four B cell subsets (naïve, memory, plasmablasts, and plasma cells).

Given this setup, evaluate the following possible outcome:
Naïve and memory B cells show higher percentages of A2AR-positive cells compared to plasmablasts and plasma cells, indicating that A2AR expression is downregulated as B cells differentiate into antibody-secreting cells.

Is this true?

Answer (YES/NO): NO